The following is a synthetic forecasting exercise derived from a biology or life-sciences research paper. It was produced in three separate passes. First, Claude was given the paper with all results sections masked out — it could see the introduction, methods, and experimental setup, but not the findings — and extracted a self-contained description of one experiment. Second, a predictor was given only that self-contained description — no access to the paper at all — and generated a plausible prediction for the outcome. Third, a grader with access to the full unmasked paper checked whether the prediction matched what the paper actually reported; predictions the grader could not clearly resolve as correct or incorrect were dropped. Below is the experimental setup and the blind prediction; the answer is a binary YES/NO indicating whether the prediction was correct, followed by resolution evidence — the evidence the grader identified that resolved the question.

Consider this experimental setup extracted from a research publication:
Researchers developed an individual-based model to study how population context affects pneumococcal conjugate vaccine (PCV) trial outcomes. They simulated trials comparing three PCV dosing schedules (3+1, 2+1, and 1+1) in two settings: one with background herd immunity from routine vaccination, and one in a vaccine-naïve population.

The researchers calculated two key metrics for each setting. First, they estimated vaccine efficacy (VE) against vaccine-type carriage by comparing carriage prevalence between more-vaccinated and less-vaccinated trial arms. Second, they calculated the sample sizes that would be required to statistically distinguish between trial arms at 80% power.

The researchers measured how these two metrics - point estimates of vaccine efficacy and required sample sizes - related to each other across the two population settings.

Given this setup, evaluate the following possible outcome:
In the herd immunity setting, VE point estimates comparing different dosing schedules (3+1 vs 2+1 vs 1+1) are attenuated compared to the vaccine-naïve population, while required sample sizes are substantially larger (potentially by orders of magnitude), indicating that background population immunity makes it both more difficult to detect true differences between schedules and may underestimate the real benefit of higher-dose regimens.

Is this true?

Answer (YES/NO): NO